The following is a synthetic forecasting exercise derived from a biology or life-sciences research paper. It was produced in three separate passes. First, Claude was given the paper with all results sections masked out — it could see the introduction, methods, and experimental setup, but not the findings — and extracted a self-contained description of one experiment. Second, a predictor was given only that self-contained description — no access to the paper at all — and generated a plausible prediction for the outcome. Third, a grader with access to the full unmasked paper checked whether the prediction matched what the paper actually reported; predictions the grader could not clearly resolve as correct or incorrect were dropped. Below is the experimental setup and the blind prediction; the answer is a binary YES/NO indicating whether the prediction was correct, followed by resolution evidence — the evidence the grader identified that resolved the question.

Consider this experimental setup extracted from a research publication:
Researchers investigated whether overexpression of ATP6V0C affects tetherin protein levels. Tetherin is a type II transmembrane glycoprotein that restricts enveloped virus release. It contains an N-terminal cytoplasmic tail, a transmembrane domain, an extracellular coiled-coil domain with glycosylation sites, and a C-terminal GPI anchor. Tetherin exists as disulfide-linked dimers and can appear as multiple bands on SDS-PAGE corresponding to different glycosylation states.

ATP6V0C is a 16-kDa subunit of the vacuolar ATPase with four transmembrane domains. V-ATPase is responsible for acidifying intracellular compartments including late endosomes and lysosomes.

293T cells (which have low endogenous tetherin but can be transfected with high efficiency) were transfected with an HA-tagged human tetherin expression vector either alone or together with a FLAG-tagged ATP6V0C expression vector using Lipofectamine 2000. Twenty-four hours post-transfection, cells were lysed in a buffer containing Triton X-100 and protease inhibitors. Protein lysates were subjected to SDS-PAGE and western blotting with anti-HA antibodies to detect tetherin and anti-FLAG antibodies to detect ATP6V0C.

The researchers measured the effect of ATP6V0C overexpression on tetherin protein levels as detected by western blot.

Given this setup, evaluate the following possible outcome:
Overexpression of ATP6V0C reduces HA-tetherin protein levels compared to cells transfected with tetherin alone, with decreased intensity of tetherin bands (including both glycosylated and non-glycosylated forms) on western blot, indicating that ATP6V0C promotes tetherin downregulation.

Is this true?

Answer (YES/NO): NO